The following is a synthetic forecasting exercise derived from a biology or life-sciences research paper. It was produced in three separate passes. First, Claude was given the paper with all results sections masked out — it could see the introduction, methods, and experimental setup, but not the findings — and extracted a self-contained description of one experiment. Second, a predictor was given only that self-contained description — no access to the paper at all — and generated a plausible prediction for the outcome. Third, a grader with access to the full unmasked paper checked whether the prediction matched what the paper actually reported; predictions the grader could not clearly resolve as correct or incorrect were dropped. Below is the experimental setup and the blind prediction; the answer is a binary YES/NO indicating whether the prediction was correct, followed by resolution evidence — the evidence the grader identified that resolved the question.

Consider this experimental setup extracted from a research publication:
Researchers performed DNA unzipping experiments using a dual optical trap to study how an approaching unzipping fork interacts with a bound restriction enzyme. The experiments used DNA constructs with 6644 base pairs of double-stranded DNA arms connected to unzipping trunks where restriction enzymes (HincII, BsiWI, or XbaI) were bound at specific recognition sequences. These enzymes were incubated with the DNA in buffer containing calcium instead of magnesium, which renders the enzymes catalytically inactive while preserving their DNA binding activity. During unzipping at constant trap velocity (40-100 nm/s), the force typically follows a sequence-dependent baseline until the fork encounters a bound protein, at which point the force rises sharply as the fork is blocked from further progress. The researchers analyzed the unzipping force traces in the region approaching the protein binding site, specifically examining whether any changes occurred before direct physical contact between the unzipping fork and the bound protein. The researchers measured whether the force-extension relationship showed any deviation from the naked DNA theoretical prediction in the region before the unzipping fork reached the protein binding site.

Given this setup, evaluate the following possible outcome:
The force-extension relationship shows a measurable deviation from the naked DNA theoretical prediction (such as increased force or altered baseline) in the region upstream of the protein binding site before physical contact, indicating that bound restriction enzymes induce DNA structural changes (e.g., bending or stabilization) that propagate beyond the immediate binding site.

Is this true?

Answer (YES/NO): NO